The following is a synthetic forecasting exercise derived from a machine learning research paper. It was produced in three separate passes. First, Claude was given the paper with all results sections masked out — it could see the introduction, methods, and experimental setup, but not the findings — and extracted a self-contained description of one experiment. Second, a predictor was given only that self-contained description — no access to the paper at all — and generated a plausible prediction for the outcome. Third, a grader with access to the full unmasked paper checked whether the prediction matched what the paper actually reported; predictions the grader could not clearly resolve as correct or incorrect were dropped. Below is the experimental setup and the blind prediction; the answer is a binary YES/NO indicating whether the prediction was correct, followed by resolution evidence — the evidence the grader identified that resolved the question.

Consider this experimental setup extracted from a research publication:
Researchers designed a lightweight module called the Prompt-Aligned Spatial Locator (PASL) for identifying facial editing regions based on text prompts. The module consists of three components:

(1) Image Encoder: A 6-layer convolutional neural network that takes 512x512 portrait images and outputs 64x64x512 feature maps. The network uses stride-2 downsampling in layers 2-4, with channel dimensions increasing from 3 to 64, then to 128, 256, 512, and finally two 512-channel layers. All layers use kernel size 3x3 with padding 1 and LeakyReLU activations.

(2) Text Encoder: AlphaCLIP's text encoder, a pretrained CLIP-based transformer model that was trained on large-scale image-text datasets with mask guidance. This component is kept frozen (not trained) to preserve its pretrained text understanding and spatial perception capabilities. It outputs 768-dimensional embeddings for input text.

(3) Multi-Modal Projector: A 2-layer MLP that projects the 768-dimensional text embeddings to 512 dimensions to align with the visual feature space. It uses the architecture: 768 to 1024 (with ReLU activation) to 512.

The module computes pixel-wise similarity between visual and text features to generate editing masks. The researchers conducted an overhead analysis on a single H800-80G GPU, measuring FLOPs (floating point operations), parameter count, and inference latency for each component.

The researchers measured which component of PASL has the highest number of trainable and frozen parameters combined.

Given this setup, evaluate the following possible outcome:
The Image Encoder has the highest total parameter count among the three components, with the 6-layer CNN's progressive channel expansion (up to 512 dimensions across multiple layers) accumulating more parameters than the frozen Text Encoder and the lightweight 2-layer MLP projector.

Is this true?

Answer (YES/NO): NO